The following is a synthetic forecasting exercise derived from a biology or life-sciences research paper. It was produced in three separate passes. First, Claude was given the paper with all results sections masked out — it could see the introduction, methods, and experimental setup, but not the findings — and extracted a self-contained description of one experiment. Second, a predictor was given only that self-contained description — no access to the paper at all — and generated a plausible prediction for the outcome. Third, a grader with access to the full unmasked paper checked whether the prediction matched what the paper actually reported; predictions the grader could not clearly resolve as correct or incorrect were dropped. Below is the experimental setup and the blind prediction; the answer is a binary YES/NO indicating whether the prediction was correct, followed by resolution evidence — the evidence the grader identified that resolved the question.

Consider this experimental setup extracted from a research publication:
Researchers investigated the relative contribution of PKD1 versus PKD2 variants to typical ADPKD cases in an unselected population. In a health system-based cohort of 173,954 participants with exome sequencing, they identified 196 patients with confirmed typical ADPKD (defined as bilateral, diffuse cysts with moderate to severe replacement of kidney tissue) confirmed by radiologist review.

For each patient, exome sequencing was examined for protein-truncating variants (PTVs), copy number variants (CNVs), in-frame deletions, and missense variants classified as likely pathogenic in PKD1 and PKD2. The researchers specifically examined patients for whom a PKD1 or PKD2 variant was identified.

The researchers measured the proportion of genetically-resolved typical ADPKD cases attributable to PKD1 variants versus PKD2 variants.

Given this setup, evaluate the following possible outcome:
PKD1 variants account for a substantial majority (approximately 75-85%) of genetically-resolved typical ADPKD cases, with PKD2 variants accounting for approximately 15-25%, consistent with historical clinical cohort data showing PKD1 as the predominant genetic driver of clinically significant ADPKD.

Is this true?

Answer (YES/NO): YES